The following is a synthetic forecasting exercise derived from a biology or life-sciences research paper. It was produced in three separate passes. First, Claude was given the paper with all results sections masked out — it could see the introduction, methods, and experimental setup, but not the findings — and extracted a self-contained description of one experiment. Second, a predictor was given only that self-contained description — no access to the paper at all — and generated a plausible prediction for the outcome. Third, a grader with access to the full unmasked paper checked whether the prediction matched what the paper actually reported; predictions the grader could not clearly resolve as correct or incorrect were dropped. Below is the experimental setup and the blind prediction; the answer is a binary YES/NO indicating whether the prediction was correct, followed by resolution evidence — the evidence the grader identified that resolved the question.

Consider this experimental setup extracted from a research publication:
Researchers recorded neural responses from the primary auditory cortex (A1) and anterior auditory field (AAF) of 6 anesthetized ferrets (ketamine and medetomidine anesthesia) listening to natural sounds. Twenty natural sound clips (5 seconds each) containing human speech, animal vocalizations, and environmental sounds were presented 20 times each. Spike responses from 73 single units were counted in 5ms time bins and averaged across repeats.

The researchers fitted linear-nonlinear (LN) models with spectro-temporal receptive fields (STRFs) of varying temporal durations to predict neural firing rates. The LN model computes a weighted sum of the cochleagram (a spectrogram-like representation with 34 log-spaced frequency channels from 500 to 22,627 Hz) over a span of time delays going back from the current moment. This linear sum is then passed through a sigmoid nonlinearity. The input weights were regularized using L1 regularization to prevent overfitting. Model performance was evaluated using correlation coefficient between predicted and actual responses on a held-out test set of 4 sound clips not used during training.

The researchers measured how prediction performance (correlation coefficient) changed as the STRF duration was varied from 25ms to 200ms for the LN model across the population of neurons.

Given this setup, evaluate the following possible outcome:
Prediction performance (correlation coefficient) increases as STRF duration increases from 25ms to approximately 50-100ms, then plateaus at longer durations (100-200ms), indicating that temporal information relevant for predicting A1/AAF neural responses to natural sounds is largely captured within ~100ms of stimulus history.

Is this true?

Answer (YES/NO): NO